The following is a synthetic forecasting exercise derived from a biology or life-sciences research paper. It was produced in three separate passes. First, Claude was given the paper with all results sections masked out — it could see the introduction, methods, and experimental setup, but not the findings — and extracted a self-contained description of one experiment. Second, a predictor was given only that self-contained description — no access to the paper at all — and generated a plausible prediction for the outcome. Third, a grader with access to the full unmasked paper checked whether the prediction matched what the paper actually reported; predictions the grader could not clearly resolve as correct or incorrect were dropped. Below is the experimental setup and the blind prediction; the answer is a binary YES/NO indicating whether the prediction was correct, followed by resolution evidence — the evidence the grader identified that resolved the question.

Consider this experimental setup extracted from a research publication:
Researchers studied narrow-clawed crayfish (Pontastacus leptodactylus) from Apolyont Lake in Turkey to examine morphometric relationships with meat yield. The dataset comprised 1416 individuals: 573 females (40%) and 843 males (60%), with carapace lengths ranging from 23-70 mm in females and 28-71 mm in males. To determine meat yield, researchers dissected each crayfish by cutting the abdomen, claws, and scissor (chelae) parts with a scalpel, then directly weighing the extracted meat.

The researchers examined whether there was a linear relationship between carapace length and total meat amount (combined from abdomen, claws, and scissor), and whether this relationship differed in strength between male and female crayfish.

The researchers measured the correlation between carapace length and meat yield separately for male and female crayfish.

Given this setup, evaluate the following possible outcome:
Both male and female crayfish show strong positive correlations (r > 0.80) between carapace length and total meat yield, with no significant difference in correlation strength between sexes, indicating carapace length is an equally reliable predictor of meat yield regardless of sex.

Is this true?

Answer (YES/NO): NO